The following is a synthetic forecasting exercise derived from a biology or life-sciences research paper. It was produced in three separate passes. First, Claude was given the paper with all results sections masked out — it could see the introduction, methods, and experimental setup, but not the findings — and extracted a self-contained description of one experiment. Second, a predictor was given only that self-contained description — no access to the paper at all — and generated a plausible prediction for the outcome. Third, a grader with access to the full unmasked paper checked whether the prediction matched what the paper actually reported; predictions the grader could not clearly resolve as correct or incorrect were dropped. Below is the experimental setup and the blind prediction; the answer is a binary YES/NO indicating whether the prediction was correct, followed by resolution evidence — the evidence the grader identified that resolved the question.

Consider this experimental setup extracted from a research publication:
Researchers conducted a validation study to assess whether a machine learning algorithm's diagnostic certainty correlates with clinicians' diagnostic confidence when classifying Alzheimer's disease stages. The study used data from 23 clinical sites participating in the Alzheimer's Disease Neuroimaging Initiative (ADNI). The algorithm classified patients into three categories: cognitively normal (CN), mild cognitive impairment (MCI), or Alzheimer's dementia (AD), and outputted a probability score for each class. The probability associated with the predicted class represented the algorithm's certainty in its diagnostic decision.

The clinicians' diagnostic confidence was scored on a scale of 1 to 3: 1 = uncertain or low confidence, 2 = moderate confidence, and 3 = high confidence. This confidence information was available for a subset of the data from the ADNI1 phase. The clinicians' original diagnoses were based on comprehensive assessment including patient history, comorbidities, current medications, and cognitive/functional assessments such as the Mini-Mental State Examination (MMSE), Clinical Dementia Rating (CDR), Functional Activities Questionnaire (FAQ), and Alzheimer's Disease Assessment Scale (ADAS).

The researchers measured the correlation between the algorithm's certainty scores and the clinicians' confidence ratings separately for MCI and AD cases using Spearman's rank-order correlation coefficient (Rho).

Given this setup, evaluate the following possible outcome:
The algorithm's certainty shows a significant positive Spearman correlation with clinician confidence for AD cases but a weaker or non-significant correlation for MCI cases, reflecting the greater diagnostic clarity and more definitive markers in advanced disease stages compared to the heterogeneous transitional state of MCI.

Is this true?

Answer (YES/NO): NO